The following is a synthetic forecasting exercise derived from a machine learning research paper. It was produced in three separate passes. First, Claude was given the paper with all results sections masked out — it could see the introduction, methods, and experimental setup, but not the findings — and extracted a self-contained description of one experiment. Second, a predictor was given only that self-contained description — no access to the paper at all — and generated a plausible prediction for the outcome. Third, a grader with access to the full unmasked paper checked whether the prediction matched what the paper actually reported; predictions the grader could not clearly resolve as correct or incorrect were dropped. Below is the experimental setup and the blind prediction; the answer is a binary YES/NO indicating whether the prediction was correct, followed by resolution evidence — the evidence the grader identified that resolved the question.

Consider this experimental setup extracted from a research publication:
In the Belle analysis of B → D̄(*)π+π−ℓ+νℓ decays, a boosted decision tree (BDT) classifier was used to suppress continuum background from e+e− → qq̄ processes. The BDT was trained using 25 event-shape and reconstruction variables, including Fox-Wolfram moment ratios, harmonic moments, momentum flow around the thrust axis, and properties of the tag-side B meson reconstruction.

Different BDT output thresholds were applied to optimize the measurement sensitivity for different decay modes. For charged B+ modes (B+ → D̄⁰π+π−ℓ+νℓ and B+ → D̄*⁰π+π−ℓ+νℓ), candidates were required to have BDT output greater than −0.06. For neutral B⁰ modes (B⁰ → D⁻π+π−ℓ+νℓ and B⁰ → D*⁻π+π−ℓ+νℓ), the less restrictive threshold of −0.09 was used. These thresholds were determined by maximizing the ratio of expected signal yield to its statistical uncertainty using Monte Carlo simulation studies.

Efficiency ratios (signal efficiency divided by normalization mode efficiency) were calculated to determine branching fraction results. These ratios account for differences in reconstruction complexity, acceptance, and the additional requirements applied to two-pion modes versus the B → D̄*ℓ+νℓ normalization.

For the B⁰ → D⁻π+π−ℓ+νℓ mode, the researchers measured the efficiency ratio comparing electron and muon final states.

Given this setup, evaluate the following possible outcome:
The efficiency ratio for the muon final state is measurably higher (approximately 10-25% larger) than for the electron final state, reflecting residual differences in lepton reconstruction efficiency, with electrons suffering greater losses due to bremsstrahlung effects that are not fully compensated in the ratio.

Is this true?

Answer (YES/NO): NO